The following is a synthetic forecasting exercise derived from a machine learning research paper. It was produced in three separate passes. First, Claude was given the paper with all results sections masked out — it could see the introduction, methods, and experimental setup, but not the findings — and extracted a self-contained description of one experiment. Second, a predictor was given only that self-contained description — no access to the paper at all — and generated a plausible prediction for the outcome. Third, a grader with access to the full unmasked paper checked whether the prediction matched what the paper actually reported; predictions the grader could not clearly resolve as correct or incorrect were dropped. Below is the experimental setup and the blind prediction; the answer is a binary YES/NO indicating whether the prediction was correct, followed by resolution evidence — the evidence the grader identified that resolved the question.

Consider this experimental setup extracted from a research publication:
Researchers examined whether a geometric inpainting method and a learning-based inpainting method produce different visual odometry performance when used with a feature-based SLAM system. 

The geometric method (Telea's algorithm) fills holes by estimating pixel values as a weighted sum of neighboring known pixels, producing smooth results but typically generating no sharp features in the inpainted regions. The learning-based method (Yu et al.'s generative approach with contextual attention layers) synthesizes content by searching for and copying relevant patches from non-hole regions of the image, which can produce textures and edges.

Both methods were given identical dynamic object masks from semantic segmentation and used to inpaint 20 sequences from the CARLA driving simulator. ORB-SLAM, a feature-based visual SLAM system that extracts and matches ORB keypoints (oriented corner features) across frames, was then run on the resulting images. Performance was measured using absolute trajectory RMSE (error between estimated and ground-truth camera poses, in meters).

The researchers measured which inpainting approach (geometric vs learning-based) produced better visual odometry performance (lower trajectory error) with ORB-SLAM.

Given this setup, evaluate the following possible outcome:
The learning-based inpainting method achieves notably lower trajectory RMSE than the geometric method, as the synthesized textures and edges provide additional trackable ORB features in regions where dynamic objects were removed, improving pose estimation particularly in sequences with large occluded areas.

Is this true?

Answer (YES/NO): NO